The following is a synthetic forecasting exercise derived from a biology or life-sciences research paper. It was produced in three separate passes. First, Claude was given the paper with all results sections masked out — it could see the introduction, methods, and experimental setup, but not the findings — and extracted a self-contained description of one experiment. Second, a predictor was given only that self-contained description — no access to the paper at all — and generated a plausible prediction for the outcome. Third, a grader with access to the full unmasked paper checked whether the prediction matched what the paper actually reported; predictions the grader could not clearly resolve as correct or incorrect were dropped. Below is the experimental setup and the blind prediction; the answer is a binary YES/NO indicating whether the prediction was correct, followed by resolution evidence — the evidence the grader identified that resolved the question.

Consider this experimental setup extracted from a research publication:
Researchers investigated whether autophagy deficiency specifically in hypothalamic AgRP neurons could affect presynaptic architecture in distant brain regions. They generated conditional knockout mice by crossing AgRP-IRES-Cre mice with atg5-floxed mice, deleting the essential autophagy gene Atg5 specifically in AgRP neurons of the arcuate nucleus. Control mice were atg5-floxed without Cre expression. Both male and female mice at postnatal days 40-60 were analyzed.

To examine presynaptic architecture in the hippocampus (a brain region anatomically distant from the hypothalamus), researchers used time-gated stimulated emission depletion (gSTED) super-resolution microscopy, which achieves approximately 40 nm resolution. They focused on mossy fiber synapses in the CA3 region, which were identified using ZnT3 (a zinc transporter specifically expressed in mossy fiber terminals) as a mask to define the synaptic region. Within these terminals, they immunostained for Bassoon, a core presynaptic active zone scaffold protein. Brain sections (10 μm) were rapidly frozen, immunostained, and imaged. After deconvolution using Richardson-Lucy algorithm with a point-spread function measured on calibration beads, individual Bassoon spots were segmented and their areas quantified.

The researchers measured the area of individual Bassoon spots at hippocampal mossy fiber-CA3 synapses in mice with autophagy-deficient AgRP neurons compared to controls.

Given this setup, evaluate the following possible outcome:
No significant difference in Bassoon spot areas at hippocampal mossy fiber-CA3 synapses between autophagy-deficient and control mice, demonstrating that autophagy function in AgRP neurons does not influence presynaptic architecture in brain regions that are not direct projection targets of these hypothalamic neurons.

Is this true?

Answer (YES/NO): YES